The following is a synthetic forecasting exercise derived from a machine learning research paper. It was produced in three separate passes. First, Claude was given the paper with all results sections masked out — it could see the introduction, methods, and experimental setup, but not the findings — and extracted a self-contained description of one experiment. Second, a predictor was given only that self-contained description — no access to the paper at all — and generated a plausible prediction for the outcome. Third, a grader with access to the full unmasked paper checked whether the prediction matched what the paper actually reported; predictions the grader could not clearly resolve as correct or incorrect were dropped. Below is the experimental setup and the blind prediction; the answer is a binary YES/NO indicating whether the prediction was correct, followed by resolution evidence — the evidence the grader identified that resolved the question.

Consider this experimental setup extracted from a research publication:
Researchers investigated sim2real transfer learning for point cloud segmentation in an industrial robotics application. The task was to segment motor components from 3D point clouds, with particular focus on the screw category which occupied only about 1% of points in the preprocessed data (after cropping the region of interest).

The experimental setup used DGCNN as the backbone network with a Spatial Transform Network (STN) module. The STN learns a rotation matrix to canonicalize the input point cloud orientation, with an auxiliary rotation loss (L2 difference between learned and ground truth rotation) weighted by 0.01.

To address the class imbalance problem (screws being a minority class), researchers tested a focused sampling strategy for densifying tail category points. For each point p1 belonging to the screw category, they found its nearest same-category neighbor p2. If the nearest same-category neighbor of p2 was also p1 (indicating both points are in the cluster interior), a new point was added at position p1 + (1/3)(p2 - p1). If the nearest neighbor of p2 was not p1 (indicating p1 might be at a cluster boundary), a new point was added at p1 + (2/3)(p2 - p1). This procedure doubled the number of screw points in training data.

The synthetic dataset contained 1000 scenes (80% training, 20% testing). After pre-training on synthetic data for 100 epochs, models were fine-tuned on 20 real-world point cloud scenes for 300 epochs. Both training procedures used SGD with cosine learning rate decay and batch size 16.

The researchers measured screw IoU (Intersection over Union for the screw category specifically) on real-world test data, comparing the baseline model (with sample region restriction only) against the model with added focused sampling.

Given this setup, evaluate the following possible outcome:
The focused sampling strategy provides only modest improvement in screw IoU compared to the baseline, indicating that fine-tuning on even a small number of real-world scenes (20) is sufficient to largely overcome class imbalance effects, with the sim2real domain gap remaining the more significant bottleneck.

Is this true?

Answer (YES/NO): NO